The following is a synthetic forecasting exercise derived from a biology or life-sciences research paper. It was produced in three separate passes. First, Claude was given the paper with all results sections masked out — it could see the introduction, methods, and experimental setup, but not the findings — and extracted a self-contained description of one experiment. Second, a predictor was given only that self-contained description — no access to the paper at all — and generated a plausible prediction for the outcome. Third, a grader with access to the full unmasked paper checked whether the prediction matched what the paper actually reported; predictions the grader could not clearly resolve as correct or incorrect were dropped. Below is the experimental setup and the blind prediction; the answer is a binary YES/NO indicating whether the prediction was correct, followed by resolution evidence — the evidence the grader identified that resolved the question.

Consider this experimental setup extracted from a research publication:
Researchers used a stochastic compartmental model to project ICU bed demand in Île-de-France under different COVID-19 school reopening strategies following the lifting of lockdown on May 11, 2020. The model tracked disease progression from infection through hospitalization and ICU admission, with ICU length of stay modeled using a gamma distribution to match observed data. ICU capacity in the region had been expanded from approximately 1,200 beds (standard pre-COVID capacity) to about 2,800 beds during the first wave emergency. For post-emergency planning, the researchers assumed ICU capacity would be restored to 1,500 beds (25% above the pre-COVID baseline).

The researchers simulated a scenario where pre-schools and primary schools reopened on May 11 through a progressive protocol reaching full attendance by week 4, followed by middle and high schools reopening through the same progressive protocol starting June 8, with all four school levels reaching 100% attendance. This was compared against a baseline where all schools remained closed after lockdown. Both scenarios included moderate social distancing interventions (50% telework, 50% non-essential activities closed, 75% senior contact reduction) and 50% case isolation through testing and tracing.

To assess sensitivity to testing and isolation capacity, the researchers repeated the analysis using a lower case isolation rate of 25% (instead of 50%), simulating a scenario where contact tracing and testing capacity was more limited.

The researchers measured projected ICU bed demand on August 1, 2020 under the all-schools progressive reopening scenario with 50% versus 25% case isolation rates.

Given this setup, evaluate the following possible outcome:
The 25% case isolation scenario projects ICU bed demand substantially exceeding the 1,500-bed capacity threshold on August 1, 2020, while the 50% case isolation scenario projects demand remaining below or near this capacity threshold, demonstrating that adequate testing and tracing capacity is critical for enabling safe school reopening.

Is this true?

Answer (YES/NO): YES